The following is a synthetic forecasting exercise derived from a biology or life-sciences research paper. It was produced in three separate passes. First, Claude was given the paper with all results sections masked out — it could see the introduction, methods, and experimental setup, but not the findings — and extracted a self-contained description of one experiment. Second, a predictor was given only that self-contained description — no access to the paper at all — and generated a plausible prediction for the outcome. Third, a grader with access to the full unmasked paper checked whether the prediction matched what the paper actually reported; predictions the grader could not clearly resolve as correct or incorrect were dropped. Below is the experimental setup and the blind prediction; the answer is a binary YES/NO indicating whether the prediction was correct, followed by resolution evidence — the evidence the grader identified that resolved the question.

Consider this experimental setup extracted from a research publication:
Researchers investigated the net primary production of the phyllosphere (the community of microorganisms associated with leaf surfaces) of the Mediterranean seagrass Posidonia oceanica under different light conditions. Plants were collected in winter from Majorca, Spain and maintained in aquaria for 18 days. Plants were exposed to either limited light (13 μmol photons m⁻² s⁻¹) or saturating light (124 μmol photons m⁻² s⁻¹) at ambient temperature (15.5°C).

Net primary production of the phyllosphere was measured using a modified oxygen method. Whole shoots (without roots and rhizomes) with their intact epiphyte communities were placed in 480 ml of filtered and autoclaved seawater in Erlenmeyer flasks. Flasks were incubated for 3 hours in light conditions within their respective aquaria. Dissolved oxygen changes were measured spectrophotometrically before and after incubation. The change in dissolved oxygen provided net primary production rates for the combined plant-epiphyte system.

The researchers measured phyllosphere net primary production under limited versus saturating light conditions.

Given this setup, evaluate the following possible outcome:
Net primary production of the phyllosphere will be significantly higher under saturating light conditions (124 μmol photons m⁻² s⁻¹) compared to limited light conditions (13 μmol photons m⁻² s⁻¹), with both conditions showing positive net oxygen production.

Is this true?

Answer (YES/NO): YES